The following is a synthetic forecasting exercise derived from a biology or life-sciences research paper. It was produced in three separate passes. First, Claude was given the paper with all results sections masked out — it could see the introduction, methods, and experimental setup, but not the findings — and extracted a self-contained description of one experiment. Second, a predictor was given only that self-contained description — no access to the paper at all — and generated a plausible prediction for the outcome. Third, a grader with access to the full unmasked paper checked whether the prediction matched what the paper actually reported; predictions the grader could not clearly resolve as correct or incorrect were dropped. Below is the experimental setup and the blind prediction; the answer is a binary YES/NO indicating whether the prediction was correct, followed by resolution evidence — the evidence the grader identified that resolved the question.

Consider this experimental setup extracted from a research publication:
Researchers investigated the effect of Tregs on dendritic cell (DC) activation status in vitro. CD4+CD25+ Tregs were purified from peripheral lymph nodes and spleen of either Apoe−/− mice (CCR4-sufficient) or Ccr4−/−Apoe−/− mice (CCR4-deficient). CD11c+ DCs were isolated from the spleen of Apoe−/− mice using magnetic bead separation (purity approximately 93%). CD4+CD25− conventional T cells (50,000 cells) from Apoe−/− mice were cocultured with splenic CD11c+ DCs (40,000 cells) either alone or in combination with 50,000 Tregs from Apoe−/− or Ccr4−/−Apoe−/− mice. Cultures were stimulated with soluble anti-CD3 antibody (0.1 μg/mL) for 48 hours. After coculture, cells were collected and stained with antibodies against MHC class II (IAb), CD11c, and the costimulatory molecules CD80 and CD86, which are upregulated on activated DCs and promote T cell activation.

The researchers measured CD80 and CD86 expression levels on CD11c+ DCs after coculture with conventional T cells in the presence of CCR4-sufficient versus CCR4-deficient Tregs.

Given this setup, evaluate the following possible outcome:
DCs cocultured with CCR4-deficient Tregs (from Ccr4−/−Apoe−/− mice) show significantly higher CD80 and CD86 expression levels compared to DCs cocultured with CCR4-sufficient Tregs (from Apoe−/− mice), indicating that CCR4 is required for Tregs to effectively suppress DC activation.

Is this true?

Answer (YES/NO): YES